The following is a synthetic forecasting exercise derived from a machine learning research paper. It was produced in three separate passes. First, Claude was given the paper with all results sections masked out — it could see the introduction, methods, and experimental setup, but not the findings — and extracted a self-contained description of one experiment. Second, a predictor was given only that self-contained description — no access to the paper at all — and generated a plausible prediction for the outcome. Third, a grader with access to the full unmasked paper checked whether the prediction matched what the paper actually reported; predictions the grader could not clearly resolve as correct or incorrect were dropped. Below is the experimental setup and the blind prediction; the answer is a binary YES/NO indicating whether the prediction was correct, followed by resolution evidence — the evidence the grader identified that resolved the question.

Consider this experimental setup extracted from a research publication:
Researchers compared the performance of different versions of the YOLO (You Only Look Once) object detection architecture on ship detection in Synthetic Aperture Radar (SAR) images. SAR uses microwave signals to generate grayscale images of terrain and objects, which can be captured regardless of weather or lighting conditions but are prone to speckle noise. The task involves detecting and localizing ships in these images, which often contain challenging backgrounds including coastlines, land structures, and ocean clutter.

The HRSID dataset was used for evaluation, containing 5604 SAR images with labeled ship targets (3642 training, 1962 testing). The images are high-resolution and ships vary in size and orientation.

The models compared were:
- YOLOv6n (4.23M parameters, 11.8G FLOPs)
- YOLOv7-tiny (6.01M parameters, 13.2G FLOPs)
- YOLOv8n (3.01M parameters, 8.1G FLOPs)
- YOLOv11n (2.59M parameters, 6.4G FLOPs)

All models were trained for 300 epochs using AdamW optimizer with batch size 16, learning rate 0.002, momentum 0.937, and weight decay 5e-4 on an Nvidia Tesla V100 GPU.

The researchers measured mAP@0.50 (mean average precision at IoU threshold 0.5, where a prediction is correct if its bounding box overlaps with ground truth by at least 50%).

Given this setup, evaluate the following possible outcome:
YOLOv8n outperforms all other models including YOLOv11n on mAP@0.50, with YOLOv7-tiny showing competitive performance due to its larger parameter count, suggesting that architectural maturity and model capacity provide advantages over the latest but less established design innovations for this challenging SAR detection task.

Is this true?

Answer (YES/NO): NO